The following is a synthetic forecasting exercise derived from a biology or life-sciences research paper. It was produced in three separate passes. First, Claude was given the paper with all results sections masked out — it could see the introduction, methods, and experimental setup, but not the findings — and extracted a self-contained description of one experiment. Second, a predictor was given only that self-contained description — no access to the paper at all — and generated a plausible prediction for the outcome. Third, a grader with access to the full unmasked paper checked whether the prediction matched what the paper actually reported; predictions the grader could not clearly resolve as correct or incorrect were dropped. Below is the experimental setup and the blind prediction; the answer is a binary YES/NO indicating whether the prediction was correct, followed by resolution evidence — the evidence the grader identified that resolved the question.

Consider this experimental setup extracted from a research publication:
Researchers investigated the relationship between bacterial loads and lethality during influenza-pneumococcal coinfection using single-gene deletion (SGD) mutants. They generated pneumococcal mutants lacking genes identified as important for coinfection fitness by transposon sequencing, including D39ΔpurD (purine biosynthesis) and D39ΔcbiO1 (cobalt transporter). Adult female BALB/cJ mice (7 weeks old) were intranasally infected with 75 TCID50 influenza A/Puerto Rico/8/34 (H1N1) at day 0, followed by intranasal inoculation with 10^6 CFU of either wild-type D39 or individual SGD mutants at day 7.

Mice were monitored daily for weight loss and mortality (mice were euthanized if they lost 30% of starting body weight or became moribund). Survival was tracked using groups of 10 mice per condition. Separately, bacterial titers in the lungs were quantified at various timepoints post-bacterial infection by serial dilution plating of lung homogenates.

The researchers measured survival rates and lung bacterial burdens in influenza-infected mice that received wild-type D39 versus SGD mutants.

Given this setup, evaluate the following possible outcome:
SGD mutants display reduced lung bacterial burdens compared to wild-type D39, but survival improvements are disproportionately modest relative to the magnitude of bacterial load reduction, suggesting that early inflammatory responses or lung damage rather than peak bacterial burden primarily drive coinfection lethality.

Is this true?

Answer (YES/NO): NO